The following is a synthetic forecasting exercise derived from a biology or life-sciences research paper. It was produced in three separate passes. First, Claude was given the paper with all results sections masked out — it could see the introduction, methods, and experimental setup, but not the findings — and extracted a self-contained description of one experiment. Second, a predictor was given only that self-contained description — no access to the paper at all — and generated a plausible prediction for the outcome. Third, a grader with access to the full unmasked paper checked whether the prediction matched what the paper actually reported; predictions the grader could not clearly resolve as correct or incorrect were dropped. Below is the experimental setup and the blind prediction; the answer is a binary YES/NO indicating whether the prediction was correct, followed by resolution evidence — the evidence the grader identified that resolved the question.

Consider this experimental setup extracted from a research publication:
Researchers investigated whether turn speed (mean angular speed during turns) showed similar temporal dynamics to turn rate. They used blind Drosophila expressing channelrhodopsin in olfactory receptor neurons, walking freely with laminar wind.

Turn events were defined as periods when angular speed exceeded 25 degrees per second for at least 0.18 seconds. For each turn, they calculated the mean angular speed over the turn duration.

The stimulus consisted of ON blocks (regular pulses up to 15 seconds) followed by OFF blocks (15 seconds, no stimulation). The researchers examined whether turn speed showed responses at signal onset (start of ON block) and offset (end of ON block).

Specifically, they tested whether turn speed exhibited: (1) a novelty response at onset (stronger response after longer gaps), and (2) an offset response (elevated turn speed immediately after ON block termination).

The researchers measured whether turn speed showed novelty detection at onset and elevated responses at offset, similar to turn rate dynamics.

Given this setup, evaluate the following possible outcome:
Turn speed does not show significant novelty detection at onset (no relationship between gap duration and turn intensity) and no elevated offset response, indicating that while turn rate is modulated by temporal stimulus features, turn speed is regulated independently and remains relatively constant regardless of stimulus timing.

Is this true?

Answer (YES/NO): NO